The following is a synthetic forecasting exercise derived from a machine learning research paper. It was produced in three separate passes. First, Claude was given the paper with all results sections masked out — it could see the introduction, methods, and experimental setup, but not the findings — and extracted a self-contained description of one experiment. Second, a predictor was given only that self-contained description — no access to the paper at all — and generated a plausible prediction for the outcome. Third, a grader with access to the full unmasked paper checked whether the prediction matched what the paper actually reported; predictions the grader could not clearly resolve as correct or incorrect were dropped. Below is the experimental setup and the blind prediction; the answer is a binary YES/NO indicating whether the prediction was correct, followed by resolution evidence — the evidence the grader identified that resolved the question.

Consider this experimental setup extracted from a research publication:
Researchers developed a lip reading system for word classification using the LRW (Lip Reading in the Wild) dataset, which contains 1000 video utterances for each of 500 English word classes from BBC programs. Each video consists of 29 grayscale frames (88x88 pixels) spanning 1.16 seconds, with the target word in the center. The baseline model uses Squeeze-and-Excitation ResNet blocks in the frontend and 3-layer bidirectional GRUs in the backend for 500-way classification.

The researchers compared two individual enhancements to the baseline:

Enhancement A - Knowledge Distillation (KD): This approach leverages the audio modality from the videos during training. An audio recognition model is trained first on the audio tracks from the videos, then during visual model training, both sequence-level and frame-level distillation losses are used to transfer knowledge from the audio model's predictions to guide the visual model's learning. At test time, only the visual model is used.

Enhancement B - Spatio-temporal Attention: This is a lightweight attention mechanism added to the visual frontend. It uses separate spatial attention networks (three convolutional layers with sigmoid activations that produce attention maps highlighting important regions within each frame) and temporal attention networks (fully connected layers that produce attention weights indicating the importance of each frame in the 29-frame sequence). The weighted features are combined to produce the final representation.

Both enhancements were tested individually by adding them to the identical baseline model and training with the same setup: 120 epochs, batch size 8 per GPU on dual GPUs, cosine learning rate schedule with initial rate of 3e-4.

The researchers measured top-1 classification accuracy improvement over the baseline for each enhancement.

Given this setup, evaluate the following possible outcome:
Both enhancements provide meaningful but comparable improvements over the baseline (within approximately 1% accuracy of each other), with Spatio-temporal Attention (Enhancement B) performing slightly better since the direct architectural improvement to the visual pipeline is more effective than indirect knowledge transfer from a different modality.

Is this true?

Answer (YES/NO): NO